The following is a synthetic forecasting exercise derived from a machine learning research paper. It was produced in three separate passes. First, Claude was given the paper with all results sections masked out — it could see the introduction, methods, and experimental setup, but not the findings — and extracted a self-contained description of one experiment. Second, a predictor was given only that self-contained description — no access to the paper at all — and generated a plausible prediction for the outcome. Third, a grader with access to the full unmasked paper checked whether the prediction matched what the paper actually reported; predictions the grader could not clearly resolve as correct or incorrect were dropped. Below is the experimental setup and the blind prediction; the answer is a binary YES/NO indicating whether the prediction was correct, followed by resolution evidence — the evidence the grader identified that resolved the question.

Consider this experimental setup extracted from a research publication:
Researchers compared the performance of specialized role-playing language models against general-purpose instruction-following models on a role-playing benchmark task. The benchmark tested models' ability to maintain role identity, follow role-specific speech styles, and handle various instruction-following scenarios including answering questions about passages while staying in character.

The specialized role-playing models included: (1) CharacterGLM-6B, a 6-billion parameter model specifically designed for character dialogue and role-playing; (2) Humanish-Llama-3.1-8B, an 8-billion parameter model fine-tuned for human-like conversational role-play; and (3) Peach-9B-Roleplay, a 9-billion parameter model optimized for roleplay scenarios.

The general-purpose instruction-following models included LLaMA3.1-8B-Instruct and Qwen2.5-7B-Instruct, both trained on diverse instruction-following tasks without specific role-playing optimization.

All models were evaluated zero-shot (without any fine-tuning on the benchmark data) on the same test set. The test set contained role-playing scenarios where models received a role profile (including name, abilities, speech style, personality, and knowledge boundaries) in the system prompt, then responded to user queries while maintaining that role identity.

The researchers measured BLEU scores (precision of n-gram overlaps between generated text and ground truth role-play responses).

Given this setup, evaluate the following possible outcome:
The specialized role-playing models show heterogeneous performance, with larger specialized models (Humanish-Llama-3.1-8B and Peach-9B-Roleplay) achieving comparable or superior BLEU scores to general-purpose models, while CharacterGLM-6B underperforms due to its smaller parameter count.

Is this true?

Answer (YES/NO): NO